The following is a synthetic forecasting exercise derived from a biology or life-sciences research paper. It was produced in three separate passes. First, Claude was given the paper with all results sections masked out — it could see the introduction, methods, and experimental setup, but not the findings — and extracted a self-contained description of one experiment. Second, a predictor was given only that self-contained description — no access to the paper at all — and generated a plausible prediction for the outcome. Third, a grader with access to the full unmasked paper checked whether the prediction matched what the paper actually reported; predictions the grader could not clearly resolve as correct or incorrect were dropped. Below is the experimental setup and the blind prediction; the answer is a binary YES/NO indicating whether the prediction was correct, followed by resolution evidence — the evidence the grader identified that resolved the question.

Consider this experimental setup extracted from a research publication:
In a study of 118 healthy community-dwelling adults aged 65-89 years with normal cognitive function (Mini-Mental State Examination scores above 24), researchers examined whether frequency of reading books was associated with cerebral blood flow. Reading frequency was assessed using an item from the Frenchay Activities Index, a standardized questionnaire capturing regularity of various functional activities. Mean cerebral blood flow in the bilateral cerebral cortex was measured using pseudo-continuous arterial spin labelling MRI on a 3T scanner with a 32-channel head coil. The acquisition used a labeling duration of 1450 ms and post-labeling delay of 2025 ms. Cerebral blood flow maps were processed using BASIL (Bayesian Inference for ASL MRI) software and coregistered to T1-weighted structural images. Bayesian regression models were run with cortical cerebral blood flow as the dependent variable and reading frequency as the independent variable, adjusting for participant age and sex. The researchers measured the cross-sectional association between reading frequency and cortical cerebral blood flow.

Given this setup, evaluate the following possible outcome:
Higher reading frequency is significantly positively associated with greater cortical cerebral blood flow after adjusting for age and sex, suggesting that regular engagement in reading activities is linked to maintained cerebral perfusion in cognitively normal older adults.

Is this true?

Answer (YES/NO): NO